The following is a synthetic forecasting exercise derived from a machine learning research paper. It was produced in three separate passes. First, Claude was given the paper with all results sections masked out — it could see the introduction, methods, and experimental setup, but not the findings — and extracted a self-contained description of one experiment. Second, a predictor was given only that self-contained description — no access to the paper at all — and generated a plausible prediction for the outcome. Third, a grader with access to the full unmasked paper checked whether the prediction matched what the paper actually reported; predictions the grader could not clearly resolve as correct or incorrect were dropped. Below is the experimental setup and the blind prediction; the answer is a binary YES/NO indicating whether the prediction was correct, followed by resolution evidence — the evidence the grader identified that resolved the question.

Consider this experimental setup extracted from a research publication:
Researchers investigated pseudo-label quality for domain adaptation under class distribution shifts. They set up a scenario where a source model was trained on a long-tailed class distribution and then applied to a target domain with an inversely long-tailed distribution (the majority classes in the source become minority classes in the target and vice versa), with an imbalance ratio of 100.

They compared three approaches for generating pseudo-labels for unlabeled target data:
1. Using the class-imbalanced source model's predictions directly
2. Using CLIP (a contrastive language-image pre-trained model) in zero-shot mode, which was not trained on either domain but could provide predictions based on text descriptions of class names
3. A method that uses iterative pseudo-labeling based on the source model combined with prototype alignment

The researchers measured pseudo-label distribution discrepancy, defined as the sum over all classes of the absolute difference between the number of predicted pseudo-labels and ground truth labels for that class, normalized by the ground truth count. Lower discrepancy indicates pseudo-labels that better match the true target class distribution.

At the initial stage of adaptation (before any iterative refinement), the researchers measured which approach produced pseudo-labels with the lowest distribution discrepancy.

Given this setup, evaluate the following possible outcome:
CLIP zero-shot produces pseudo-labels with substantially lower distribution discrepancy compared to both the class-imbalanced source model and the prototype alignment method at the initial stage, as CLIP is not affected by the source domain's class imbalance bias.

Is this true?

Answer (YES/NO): YES